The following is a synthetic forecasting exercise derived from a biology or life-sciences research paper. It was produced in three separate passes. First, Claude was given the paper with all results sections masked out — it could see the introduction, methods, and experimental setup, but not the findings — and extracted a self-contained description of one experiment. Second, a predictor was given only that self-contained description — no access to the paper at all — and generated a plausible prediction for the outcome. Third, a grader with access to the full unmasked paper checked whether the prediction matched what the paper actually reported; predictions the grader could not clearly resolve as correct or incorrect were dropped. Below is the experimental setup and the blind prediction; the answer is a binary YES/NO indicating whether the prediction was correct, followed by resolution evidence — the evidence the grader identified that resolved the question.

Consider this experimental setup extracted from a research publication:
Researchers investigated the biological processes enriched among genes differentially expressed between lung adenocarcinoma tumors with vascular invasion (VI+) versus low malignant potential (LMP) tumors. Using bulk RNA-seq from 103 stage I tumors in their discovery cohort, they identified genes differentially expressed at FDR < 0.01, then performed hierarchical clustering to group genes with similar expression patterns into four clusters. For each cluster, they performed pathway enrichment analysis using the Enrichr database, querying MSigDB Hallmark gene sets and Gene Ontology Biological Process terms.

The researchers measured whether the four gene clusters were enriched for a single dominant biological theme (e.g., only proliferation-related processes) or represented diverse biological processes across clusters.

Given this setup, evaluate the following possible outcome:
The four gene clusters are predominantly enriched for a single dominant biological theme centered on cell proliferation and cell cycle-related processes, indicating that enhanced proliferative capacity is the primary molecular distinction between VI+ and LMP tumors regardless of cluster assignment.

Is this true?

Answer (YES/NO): NO